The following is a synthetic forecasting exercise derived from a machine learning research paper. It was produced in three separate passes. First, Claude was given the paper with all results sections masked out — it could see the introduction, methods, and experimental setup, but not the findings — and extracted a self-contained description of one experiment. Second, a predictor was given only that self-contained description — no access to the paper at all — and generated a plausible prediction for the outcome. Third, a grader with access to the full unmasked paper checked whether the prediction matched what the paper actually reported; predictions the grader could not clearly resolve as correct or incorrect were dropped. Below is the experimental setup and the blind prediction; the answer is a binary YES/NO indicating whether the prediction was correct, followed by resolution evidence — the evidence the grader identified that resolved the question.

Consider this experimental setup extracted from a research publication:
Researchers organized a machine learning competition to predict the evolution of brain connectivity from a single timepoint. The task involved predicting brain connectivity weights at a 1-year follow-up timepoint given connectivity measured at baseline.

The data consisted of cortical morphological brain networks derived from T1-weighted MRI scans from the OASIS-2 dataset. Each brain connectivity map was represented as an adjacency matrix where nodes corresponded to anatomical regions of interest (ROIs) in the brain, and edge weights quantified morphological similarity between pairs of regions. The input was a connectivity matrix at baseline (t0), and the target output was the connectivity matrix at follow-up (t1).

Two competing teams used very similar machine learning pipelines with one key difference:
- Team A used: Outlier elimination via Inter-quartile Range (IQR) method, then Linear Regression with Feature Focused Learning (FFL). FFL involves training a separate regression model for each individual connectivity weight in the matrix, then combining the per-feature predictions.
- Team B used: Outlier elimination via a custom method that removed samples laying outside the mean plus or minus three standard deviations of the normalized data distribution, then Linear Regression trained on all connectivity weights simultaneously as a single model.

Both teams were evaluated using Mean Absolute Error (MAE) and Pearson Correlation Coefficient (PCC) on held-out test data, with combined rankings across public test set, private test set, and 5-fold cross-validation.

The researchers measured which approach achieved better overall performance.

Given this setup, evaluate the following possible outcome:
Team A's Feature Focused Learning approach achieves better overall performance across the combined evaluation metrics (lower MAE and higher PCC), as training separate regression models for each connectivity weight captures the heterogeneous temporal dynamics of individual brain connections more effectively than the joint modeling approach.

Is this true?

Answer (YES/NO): YES